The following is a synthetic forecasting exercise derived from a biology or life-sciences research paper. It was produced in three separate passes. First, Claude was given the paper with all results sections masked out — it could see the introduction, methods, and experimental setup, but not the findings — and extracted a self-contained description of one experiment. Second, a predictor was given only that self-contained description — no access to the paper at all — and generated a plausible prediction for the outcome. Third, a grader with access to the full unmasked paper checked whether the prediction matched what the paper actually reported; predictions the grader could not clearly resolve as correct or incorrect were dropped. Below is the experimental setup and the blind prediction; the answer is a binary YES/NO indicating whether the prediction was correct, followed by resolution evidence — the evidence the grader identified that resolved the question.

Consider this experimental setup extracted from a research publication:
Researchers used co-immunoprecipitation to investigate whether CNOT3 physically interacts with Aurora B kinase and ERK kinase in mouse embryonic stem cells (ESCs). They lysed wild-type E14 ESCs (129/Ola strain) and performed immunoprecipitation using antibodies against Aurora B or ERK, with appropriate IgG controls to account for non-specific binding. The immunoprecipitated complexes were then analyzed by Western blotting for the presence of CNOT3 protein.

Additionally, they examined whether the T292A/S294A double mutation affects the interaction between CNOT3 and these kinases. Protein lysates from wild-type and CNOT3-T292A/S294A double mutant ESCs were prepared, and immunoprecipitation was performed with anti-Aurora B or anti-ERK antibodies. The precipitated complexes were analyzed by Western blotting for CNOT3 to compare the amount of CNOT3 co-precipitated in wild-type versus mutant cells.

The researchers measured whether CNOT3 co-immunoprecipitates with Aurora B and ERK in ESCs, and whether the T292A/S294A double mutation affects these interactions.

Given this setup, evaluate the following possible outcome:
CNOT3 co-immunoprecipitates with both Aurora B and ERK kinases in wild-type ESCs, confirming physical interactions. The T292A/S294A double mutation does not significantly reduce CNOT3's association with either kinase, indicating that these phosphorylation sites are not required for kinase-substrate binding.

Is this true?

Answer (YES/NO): NO